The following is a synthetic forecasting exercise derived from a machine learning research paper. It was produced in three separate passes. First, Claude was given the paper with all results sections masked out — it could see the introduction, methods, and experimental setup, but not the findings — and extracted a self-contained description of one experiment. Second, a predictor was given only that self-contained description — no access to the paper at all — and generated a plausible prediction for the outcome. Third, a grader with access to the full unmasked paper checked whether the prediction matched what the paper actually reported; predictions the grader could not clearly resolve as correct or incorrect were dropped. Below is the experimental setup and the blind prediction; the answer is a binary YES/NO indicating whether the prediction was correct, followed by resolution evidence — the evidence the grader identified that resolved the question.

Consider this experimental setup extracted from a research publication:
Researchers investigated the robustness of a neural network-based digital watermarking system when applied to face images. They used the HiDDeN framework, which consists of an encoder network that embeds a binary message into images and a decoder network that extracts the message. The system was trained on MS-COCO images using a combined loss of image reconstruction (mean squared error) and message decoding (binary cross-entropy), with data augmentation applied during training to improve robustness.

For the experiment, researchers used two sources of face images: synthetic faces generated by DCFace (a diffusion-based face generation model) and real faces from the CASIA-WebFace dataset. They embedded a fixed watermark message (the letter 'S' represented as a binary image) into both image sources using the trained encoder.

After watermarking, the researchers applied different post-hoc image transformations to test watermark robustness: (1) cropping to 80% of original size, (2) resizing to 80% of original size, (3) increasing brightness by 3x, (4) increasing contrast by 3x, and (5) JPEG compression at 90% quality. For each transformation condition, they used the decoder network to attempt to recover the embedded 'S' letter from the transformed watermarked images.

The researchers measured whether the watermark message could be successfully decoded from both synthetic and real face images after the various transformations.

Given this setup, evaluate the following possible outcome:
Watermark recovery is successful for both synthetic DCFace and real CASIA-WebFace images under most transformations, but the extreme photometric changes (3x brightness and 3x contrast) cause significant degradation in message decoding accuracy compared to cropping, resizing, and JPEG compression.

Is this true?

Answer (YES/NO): NO